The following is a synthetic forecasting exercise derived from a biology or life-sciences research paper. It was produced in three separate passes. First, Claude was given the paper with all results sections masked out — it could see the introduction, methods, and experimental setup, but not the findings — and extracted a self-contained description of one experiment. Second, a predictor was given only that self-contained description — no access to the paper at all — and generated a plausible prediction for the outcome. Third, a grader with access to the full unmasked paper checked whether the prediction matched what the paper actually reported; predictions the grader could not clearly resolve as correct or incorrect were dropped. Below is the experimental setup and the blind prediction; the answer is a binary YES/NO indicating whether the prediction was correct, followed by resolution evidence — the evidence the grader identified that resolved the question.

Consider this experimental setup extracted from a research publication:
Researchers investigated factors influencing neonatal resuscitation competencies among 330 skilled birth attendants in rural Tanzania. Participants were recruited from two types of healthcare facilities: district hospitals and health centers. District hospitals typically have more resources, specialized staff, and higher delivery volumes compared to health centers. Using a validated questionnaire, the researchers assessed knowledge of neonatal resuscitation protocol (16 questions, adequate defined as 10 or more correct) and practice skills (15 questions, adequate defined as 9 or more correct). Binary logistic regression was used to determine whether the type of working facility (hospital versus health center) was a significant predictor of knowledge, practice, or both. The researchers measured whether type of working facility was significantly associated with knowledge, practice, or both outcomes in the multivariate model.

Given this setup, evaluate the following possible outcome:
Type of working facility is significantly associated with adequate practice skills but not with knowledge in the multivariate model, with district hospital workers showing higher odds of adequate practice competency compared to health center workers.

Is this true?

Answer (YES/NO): NO